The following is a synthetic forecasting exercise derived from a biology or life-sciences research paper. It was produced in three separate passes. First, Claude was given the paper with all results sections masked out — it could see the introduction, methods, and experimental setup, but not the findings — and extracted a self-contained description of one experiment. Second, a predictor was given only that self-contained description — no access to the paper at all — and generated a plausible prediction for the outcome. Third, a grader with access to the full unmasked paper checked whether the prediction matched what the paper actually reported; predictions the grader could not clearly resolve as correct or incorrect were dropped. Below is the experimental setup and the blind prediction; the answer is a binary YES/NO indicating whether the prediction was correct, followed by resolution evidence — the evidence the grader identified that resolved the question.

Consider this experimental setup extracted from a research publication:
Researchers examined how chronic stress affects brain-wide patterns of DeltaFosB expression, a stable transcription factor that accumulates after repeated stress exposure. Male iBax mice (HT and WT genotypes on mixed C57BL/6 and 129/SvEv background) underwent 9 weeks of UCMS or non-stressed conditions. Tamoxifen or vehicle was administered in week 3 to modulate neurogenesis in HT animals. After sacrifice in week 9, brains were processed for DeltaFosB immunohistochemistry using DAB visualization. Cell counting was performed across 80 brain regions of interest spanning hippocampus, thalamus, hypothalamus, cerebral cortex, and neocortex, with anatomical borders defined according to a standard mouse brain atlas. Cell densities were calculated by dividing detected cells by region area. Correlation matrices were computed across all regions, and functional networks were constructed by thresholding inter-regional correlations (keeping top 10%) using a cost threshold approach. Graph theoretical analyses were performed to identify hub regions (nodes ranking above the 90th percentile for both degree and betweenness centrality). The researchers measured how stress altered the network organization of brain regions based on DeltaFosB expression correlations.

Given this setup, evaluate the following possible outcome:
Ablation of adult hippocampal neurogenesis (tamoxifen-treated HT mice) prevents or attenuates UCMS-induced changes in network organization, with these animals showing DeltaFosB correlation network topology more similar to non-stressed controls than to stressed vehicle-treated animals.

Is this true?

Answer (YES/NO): NO